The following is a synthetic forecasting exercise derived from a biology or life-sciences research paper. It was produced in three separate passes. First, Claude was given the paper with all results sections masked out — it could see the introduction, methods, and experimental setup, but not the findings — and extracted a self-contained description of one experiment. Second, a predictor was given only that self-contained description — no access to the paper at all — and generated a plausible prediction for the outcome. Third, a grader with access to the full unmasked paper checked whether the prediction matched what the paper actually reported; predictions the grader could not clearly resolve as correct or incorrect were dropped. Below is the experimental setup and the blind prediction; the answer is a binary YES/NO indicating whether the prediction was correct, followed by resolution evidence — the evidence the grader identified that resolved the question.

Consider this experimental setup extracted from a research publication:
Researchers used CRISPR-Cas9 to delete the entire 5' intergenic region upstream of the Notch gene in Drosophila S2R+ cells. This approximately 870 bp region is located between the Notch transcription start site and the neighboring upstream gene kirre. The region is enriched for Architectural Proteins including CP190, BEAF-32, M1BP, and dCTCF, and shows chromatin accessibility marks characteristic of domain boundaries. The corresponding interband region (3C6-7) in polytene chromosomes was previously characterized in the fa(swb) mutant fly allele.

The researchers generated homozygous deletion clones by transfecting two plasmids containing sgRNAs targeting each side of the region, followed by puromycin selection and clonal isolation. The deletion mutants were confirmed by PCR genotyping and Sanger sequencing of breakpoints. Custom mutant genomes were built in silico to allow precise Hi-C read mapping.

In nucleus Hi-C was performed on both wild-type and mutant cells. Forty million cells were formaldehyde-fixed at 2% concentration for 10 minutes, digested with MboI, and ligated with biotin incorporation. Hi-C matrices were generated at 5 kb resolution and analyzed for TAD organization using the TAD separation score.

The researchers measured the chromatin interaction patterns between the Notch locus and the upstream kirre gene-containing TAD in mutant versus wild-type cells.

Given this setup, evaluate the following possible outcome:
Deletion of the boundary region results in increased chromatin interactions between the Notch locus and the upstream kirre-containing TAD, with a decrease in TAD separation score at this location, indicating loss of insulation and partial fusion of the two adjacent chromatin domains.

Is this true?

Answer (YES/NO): YES